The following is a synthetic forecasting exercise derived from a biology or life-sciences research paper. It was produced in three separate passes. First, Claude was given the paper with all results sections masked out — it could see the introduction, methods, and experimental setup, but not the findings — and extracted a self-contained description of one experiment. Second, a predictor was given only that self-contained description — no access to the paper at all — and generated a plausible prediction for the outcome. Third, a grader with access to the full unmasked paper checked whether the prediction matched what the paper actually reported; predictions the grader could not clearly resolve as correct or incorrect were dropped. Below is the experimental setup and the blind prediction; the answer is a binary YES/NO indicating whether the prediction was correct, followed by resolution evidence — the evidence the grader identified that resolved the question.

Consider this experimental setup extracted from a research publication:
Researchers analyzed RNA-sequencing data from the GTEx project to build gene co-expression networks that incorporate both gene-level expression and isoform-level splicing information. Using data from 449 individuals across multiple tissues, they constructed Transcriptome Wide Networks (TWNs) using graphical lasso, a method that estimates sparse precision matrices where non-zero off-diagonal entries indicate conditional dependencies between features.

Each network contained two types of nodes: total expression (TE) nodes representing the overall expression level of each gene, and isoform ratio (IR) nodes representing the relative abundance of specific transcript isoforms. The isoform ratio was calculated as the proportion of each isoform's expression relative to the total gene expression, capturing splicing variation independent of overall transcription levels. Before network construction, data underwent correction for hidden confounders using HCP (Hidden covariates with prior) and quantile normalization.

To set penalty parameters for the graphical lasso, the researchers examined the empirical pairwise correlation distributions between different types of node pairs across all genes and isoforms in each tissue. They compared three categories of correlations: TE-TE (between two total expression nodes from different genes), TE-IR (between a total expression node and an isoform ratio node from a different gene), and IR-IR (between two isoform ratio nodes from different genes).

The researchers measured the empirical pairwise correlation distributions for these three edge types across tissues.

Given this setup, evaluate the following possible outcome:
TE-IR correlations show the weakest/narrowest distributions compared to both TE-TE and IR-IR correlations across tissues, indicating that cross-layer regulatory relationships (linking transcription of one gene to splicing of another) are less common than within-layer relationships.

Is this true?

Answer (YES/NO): NO